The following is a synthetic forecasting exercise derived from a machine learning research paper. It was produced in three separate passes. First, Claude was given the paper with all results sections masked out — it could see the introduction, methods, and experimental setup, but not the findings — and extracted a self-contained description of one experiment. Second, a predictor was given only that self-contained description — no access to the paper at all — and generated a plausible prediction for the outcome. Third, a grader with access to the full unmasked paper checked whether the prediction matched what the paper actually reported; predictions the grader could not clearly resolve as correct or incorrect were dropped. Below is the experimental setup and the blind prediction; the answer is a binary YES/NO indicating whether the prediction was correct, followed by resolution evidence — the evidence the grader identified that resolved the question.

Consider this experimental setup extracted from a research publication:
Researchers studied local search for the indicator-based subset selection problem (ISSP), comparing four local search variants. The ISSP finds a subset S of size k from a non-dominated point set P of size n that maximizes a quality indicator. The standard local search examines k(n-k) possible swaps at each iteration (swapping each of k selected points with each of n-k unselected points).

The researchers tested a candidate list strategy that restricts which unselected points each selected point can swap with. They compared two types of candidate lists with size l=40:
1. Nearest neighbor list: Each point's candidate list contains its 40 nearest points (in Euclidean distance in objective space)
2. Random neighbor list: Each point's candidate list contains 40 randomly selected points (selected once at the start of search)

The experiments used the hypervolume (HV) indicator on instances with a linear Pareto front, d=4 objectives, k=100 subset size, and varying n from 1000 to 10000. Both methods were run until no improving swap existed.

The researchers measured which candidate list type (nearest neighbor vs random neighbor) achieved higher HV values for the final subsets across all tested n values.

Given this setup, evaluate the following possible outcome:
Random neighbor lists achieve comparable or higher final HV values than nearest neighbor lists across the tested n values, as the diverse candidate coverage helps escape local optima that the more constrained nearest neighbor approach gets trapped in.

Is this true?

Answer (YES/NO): NO